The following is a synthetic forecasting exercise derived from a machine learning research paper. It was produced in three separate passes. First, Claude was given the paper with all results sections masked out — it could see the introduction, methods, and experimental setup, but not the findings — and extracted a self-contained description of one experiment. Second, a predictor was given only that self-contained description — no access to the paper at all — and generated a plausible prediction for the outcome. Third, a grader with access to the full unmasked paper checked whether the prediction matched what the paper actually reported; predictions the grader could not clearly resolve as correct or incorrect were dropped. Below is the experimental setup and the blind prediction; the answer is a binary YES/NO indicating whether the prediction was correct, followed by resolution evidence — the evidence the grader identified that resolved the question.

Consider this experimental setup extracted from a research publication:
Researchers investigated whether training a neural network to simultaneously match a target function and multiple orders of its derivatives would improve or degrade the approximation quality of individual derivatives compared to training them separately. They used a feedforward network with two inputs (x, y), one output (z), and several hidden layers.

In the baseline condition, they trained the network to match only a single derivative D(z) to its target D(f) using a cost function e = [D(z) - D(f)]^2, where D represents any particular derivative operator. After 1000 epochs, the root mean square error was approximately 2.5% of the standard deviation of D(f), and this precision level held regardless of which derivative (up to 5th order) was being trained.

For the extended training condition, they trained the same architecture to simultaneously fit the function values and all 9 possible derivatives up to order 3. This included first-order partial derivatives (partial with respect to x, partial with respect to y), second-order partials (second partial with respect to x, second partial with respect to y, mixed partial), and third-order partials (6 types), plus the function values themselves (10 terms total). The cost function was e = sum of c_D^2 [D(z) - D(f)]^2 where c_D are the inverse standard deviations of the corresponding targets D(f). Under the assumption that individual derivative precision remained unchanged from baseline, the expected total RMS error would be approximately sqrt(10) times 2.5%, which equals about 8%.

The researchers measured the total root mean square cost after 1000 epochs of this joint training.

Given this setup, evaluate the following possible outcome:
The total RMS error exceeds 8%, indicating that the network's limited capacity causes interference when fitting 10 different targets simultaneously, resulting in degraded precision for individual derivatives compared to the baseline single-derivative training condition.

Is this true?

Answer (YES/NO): NO